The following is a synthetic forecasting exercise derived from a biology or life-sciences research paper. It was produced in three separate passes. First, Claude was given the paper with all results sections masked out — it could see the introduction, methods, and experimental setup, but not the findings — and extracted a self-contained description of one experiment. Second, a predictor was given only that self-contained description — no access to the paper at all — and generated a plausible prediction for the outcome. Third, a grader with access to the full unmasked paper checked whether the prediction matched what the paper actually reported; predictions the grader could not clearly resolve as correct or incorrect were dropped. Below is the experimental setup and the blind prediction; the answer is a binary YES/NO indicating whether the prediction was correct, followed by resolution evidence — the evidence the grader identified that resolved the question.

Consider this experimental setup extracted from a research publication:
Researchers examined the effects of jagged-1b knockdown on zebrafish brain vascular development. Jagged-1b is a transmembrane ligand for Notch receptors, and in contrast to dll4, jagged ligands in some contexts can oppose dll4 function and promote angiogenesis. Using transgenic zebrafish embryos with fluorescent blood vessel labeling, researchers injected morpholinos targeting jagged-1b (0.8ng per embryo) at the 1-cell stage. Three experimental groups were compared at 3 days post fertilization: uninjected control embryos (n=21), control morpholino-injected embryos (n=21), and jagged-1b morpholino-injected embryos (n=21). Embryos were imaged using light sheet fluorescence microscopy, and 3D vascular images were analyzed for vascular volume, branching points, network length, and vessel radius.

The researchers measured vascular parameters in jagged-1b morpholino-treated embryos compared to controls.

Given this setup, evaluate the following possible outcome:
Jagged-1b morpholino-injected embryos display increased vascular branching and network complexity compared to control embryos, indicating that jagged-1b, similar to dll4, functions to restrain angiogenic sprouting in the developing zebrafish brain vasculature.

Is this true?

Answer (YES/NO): NO